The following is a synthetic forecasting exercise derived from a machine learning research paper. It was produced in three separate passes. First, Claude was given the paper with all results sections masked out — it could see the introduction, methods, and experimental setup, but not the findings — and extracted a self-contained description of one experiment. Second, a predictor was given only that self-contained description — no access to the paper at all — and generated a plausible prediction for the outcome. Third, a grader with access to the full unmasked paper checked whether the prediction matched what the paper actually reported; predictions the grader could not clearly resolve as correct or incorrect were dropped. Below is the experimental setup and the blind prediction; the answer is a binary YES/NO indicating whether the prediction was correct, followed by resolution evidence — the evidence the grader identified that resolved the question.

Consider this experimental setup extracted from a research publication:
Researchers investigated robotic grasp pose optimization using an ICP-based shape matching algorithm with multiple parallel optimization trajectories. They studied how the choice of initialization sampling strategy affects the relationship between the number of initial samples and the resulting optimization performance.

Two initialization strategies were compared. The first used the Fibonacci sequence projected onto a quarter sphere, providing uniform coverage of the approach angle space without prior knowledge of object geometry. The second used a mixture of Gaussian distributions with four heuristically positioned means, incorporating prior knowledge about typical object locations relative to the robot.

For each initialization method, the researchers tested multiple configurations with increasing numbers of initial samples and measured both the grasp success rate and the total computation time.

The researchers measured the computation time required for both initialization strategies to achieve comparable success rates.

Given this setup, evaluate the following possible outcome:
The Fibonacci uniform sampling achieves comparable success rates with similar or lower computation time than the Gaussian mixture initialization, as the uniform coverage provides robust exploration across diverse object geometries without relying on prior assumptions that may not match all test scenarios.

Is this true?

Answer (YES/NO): NO